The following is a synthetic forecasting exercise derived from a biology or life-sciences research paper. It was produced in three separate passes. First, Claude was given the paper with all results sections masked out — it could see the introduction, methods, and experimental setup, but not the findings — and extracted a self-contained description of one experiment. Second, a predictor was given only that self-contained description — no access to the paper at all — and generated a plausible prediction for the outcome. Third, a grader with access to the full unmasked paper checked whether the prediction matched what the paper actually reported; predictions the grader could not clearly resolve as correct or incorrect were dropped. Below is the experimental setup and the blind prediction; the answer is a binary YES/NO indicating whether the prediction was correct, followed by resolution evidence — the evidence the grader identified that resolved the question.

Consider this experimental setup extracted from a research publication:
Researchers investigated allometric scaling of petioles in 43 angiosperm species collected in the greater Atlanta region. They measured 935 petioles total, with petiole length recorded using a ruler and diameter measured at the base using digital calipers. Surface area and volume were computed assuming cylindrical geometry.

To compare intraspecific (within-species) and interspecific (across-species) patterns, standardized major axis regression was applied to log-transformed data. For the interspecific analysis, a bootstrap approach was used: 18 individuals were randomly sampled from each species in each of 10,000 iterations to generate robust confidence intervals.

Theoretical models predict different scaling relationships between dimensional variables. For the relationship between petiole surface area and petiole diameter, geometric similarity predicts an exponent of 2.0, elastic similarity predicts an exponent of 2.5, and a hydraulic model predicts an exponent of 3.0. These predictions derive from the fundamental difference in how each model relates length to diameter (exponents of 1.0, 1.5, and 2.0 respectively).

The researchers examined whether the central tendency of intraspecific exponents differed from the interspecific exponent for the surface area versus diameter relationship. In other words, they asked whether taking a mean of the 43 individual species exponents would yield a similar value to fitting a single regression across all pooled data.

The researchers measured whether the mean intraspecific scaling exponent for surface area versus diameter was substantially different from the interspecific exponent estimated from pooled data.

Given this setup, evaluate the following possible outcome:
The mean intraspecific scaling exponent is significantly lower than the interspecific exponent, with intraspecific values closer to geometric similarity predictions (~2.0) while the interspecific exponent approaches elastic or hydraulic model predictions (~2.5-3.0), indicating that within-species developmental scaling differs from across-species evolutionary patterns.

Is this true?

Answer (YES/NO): NO